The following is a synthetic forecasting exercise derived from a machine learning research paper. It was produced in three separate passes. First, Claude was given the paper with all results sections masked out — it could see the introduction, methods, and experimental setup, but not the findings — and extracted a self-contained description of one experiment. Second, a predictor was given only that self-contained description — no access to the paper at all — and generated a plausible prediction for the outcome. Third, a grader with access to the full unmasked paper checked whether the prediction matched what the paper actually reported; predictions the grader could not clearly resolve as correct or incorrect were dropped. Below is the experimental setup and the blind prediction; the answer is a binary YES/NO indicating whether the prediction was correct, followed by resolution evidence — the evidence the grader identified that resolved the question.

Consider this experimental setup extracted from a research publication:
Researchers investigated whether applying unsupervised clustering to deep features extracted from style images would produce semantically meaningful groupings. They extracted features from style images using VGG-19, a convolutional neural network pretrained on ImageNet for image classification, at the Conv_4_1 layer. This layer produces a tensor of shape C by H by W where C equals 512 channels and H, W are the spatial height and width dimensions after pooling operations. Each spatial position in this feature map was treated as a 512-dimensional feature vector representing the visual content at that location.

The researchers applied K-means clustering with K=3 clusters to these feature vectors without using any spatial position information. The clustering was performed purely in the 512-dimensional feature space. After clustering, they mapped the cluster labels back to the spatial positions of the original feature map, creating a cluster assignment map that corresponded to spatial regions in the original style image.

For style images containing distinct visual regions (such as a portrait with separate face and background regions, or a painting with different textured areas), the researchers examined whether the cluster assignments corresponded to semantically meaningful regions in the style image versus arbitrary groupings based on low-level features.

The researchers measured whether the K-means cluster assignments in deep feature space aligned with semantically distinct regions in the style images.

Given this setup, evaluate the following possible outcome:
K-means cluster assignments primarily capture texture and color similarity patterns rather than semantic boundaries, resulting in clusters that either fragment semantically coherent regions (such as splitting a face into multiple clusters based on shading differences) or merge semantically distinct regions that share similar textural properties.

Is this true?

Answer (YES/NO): NO